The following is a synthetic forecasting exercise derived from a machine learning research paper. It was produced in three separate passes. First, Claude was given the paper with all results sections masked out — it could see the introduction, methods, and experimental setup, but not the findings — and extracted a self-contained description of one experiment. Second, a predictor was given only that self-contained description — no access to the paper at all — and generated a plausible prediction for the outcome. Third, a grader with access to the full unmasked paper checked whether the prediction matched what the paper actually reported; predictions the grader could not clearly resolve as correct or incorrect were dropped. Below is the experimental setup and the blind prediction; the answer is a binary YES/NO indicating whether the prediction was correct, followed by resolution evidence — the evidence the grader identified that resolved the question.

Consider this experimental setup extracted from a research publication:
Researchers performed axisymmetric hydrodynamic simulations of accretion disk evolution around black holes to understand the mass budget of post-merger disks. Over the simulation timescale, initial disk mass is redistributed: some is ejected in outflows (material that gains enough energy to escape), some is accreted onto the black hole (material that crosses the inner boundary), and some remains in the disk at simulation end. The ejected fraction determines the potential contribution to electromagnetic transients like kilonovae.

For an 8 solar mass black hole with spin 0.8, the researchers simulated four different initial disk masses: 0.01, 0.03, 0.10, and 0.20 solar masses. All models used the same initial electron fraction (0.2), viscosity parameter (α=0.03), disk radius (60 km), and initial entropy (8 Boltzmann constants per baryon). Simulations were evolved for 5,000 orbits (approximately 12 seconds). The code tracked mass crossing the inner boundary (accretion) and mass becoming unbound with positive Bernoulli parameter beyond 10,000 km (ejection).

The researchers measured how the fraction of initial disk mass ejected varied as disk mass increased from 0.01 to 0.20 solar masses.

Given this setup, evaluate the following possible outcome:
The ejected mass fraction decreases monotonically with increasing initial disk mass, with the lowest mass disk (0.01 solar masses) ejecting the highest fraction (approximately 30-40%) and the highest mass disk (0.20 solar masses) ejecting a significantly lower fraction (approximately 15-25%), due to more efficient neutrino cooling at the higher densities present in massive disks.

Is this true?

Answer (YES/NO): NO